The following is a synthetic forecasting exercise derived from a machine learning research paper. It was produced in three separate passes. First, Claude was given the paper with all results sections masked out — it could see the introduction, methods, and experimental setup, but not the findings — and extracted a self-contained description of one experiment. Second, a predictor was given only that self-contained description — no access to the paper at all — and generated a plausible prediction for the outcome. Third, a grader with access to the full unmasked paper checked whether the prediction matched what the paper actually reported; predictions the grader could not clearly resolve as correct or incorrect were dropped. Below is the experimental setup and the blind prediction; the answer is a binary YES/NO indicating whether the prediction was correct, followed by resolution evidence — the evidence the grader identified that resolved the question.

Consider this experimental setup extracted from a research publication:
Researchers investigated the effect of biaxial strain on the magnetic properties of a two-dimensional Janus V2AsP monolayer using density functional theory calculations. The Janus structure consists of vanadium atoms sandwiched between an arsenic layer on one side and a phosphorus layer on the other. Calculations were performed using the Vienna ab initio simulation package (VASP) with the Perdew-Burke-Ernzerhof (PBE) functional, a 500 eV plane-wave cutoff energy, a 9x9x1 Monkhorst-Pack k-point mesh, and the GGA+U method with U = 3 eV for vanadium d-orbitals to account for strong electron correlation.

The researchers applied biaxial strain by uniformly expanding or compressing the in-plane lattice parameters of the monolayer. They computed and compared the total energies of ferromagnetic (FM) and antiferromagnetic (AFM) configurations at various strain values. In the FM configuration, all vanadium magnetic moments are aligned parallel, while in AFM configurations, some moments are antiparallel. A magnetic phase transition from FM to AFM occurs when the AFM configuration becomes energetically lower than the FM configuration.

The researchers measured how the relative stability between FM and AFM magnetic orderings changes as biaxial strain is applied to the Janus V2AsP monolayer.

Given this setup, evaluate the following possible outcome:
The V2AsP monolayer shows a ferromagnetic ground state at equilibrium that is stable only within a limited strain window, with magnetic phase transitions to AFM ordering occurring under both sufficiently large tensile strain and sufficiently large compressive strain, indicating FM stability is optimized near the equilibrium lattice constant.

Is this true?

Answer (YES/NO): NO